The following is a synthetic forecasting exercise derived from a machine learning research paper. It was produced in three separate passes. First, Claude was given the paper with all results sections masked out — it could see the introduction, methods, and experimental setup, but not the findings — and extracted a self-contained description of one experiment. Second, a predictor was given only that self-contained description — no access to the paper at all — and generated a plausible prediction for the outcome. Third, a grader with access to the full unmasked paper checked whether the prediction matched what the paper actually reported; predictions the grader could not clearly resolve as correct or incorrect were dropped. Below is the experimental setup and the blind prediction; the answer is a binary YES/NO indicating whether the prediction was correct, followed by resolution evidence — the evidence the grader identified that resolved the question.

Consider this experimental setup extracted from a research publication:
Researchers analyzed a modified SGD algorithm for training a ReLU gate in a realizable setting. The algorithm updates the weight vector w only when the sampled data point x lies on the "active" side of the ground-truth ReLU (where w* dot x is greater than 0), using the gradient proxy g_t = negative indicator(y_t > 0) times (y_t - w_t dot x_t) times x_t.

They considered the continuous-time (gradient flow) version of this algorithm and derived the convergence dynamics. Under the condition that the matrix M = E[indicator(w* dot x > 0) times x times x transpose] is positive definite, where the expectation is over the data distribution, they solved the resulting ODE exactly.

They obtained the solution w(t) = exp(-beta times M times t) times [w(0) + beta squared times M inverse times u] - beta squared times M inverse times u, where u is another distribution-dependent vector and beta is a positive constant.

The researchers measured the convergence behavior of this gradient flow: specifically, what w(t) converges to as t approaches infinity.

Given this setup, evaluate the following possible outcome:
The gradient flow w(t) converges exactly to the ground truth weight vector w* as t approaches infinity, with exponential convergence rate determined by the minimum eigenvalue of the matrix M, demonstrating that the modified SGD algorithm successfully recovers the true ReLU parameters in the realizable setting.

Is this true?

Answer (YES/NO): NO